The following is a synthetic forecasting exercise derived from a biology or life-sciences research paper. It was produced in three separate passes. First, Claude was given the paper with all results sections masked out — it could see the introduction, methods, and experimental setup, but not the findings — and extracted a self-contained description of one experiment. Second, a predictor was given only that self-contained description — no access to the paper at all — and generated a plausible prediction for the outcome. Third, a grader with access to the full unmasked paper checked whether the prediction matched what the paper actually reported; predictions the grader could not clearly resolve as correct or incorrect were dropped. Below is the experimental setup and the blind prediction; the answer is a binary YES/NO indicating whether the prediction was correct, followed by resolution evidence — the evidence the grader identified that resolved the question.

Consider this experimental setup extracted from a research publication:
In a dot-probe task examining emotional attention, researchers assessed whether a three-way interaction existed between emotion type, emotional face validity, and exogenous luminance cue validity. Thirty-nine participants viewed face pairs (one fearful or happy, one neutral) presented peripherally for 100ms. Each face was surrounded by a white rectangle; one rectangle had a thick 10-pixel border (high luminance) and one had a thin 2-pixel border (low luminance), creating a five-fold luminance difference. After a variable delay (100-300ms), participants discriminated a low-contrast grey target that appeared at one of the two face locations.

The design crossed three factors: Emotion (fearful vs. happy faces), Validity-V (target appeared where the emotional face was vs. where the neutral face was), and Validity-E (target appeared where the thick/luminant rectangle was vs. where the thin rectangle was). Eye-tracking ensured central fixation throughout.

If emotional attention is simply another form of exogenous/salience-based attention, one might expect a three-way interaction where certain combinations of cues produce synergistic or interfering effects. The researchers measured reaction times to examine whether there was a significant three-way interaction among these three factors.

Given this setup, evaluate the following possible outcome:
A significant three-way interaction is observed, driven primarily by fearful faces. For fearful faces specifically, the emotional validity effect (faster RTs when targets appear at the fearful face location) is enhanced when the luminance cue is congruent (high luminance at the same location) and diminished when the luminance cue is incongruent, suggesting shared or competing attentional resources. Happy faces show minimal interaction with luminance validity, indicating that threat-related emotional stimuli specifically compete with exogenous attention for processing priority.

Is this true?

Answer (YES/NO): NO